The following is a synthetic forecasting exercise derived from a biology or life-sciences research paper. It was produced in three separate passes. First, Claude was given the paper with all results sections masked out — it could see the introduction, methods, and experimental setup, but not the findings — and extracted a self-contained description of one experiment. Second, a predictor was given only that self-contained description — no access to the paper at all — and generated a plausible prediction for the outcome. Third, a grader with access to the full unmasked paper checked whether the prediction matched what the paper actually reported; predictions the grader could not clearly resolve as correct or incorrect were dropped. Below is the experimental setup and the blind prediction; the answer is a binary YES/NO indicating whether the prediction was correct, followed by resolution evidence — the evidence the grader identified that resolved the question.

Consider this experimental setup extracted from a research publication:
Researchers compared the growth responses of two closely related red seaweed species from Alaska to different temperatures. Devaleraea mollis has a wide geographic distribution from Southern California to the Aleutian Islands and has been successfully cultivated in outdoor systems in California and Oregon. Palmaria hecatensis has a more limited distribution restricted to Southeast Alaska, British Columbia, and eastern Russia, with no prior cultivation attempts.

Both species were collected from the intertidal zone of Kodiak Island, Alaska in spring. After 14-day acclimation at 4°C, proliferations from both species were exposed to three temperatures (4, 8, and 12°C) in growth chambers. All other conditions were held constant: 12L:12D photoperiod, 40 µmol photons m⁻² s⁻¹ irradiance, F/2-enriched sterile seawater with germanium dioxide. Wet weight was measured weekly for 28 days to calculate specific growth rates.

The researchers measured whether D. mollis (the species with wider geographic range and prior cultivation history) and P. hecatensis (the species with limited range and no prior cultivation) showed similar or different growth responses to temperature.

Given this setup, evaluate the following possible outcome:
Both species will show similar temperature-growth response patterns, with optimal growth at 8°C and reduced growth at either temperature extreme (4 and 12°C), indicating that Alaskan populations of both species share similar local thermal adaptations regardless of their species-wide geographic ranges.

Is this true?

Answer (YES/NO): NO